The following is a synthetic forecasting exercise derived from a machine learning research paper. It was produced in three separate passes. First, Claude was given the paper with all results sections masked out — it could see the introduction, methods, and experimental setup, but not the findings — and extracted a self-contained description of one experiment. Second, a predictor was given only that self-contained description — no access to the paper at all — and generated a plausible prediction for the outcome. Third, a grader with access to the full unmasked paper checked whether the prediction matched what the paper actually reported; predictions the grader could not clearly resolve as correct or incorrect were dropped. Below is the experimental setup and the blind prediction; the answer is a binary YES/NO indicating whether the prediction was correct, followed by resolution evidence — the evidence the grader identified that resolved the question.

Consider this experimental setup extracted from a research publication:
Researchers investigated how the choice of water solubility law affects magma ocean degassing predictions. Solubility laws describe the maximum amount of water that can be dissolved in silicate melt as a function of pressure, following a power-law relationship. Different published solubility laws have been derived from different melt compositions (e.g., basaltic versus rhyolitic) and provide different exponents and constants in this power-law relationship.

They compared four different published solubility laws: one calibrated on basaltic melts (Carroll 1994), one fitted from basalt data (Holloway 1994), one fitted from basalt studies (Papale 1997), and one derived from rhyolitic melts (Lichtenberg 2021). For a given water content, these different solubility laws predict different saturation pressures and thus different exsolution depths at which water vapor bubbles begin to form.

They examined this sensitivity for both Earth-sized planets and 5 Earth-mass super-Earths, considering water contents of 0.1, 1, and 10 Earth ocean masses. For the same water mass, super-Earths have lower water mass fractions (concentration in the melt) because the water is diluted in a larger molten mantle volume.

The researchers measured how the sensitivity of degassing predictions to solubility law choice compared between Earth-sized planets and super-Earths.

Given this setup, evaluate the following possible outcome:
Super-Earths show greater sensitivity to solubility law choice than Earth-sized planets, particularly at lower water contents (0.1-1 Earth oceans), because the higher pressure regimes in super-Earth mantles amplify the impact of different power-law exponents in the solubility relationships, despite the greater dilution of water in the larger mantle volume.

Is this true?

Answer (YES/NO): YES